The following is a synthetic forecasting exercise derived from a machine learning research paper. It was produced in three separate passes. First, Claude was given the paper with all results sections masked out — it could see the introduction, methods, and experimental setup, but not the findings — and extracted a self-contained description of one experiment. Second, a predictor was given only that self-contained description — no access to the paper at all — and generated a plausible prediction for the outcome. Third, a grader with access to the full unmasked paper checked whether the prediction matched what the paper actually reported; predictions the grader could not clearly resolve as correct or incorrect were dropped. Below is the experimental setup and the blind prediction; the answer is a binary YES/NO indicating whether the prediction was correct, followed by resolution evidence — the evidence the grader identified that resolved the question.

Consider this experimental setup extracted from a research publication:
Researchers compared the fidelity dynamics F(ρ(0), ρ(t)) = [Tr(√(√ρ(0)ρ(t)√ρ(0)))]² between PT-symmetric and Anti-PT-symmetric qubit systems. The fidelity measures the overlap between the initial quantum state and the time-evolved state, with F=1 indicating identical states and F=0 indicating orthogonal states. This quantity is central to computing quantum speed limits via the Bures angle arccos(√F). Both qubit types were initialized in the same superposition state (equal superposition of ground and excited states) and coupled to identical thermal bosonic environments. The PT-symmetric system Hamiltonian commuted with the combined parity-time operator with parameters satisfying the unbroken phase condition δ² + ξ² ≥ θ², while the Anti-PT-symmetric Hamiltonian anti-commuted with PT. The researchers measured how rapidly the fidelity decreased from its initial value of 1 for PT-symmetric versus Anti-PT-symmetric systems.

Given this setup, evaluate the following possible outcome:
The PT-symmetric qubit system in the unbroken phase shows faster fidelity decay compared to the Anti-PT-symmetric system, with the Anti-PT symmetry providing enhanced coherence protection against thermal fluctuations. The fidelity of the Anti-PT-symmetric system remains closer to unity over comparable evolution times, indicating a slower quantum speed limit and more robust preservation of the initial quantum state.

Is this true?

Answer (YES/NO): YES